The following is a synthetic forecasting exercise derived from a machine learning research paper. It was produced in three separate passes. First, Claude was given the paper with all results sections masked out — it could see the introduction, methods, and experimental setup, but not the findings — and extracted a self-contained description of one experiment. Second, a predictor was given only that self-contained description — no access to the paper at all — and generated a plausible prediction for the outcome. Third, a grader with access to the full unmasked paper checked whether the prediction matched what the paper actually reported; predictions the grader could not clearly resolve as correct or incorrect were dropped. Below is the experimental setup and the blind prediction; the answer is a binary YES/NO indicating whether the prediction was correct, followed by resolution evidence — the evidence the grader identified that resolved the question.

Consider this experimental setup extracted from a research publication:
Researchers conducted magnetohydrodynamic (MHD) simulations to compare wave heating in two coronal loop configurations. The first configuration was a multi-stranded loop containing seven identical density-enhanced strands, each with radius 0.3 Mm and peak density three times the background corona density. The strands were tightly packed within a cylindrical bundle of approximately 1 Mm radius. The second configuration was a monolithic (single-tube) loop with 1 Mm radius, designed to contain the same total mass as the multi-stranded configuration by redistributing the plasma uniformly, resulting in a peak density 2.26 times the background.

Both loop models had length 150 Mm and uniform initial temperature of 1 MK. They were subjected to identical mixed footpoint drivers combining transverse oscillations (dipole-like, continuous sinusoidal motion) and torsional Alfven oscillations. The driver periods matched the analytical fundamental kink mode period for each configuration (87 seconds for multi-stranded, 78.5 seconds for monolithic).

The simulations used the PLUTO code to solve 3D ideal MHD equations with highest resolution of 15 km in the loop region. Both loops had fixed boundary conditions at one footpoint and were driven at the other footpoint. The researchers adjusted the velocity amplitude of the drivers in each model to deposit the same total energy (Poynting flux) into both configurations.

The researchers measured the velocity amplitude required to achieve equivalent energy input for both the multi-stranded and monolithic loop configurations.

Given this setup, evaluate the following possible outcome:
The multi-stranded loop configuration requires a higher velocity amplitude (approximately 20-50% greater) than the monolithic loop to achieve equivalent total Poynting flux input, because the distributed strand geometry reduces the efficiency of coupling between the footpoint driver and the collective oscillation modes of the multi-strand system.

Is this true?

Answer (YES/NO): YES